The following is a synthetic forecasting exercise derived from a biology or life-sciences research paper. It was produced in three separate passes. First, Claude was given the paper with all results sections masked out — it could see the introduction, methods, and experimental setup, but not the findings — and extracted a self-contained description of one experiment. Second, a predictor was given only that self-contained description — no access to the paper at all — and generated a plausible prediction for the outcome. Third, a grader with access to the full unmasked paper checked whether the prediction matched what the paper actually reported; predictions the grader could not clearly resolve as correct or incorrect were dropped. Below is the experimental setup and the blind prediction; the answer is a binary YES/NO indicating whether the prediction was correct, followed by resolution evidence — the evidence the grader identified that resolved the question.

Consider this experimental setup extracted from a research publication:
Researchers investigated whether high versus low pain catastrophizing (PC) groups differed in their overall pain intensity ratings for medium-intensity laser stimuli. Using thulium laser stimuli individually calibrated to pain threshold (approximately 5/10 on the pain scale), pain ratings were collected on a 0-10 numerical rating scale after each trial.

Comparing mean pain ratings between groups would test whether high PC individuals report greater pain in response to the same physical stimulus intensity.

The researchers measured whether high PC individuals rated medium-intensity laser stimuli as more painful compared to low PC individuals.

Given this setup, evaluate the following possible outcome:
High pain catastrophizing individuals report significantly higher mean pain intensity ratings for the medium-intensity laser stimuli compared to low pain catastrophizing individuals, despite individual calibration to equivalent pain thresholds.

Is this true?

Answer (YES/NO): NO